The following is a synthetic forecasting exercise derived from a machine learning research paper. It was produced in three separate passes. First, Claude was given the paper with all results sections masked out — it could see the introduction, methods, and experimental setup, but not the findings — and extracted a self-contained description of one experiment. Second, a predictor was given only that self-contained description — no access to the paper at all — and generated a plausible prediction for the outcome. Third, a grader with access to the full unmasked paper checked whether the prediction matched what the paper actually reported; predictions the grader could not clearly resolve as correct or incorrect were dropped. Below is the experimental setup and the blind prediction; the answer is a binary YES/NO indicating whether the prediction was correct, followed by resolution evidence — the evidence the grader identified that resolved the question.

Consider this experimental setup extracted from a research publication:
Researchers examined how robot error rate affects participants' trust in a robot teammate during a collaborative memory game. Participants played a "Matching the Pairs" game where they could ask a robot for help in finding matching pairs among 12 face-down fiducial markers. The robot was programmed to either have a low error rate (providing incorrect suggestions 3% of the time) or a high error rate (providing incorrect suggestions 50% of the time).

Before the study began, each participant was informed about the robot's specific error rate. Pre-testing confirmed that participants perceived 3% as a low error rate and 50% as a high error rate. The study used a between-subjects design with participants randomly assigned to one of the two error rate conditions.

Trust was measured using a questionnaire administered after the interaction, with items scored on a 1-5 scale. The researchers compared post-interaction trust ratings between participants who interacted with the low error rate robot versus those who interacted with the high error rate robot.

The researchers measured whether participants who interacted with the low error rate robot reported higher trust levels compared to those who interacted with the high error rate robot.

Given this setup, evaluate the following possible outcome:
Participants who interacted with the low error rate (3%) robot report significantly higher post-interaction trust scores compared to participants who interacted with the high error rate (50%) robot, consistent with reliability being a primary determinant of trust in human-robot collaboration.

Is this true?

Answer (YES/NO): NO